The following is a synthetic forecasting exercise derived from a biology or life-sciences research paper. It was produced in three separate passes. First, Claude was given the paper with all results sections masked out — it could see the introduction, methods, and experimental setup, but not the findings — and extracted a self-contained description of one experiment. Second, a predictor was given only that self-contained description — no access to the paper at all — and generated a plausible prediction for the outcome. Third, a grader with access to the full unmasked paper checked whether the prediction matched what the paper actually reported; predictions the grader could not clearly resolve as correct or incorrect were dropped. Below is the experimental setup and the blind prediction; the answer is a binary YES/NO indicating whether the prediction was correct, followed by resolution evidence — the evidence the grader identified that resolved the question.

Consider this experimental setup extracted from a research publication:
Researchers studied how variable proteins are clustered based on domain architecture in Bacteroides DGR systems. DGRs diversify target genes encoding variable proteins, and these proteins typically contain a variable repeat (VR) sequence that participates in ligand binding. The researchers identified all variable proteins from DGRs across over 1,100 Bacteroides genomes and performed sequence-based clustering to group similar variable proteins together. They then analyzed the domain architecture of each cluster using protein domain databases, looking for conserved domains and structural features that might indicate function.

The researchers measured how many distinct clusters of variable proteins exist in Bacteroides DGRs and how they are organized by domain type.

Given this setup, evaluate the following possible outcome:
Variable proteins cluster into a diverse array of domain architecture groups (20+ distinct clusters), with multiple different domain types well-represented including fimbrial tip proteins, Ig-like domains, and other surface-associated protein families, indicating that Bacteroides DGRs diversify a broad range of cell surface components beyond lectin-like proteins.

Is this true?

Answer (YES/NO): NO